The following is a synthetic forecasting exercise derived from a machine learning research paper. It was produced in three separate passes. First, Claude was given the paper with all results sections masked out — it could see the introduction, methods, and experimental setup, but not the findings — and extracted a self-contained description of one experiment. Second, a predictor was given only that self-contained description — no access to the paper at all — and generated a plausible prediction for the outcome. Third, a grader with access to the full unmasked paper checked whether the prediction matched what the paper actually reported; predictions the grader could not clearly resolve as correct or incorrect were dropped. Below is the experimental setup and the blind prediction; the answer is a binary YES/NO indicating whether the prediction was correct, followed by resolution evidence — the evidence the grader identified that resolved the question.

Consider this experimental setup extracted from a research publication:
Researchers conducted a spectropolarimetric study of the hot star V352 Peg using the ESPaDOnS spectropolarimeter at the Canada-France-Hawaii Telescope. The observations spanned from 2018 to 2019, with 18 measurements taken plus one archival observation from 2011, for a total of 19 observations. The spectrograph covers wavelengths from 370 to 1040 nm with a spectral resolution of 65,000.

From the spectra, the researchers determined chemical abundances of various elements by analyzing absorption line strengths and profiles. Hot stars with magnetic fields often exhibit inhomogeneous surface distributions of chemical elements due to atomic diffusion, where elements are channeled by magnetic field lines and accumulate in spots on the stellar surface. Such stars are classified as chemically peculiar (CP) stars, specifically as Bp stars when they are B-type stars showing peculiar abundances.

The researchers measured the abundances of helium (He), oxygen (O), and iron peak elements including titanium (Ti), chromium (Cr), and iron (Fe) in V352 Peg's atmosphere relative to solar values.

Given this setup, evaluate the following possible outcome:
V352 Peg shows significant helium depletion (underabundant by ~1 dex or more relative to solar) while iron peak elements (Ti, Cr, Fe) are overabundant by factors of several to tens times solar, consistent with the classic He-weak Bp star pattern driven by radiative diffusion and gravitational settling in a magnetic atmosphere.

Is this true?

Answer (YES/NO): YES